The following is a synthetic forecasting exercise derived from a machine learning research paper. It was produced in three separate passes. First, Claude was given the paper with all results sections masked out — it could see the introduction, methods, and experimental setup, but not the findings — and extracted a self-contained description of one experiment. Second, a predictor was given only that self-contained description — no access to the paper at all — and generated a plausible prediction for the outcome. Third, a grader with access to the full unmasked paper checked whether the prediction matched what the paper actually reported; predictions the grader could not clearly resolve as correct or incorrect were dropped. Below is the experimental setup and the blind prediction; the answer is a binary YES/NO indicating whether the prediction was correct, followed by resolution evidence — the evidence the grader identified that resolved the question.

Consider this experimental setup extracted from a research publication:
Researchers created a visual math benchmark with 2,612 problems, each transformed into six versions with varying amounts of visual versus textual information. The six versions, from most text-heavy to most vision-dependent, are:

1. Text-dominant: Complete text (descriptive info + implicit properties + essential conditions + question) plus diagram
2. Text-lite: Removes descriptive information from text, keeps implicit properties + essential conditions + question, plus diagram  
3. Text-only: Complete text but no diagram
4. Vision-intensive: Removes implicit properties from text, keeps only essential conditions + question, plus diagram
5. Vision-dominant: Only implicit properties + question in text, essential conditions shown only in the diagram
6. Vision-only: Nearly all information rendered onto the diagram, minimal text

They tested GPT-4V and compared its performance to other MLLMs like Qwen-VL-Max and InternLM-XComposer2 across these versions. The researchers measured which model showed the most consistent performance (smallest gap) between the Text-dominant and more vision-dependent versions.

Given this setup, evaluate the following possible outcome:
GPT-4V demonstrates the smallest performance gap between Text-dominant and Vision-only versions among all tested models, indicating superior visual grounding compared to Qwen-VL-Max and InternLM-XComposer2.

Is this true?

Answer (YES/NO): NO